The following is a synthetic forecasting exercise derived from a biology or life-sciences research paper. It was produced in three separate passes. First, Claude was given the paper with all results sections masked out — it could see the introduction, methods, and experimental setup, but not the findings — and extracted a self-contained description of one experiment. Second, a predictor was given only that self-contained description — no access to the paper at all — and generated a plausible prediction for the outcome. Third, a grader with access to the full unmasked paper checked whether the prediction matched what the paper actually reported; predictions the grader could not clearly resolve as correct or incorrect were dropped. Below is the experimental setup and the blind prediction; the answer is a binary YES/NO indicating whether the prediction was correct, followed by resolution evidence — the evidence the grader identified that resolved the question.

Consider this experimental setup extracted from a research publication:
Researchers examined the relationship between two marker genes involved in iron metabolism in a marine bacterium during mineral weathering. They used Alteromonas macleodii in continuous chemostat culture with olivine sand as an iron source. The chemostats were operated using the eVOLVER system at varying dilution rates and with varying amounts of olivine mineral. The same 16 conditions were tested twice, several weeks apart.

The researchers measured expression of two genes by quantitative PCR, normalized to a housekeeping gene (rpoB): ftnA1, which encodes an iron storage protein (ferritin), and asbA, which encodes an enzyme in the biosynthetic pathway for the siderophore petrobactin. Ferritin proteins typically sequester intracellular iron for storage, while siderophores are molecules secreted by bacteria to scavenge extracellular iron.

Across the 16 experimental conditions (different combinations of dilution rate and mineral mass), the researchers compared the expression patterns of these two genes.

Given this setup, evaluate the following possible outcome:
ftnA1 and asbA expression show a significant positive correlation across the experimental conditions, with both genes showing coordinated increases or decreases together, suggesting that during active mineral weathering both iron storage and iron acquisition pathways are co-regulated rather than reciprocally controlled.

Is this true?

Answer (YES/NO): NO